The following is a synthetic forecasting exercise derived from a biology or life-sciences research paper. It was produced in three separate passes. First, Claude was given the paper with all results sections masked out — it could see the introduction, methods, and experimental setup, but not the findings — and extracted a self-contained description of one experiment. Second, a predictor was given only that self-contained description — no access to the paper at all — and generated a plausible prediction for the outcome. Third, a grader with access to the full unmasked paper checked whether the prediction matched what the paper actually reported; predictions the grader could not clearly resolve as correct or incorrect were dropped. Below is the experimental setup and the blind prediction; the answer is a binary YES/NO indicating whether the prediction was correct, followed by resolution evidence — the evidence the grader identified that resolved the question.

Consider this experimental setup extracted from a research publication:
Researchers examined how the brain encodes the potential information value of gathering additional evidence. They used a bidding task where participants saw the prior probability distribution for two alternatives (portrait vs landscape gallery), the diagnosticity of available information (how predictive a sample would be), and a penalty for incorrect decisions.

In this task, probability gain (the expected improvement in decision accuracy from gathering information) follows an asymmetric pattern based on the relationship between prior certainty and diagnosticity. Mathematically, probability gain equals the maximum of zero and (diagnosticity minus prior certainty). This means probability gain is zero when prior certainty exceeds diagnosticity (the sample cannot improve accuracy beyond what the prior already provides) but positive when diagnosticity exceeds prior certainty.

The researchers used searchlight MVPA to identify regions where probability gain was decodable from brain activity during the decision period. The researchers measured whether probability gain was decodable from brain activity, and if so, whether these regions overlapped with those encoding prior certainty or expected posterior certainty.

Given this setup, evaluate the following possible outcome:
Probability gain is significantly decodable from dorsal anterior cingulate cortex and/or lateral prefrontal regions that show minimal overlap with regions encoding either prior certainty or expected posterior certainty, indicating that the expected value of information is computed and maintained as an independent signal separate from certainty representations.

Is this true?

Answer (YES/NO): NO